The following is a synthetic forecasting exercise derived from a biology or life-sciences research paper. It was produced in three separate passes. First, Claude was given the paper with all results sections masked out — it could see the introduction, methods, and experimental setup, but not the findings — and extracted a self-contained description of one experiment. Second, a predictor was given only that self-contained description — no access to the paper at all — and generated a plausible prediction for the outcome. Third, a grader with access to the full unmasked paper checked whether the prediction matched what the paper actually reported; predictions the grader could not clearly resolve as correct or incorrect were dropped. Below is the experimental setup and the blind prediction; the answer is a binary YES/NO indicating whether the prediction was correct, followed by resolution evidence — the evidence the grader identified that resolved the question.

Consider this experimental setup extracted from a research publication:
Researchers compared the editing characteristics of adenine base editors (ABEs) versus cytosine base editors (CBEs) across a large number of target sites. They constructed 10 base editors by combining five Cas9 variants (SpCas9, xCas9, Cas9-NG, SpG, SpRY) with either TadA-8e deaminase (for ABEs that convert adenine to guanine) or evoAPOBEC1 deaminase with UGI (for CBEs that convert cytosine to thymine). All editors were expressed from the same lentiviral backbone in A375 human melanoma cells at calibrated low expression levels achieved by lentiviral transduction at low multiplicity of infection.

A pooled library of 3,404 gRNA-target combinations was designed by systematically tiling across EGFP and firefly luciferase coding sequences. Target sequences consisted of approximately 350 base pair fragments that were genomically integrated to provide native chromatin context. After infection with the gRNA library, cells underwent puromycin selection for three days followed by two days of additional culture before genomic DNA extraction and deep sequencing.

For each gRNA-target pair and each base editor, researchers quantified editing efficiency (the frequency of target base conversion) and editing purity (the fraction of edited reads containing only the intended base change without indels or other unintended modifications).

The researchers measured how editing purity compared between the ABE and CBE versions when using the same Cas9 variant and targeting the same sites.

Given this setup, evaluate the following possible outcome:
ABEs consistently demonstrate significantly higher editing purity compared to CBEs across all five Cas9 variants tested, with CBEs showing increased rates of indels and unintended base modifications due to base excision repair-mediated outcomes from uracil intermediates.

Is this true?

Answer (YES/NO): YES